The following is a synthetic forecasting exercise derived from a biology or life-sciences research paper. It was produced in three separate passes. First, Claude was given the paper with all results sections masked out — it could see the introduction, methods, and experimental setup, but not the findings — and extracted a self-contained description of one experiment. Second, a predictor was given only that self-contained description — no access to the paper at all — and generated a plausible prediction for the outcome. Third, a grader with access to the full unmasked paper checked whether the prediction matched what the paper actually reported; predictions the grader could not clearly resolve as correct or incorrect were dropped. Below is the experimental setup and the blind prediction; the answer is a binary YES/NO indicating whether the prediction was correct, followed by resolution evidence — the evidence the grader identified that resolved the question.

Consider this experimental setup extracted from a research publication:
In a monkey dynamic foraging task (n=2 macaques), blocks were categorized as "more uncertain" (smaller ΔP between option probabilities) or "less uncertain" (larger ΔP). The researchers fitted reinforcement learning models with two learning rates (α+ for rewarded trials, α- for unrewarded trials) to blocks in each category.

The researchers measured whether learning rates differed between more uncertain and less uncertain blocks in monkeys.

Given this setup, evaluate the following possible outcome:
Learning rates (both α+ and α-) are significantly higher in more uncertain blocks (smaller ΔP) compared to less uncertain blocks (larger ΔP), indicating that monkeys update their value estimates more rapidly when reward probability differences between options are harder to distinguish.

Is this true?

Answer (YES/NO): NO